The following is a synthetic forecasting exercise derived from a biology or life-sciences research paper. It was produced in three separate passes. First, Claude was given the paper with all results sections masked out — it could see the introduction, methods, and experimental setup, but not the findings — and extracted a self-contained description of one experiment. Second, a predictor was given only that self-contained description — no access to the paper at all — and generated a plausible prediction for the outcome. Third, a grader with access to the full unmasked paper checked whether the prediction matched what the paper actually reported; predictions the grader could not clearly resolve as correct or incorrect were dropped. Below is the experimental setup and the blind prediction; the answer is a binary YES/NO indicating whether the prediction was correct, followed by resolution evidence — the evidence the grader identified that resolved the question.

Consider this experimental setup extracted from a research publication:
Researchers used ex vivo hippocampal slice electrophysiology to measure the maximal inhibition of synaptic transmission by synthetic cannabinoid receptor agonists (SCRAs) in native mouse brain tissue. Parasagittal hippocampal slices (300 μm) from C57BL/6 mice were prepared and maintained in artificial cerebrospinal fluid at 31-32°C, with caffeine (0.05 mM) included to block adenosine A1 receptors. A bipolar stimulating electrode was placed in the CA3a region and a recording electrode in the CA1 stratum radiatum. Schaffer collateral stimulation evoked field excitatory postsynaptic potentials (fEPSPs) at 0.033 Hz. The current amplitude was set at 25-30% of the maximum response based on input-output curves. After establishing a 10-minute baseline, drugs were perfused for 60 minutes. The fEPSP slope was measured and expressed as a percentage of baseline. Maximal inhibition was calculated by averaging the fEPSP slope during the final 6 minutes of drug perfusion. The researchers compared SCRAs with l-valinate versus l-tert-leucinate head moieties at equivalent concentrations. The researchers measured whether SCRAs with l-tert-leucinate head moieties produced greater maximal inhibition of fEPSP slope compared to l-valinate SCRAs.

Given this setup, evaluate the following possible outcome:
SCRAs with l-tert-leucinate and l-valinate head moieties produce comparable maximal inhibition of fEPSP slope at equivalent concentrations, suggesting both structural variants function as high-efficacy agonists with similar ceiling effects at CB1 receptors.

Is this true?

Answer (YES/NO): NO